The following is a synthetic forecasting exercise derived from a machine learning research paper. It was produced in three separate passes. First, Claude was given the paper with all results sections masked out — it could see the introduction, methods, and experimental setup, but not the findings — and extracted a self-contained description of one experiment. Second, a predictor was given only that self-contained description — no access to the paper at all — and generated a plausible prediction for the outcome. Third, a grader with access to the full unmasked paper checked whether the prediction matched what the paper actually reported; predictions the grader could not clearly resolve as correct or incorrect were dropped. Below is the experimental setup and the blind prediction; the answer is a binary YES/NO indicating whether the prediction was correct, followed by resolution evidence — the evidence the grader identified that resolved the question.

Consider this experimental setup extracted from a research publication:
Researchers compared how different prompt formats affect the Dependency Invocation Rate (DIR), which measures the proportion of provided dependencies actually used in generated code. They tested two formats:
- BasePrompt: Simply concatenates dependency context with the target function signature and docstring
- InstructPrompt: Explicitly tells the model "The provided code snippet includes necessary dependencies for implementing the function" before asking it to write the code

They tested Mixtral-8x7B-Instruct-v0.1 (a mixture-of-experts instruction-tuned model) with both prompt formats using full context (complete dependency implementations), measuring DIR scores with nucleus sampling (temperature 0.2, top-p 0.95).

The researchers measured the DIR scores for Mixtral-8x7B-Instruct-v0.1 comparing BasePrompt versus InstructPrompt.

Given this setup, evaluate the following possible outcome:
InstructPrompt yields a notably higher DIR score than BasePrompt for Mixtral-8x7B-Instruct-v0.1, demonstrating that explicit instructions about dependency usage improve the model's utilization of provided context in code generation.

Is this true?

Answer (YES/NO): YES